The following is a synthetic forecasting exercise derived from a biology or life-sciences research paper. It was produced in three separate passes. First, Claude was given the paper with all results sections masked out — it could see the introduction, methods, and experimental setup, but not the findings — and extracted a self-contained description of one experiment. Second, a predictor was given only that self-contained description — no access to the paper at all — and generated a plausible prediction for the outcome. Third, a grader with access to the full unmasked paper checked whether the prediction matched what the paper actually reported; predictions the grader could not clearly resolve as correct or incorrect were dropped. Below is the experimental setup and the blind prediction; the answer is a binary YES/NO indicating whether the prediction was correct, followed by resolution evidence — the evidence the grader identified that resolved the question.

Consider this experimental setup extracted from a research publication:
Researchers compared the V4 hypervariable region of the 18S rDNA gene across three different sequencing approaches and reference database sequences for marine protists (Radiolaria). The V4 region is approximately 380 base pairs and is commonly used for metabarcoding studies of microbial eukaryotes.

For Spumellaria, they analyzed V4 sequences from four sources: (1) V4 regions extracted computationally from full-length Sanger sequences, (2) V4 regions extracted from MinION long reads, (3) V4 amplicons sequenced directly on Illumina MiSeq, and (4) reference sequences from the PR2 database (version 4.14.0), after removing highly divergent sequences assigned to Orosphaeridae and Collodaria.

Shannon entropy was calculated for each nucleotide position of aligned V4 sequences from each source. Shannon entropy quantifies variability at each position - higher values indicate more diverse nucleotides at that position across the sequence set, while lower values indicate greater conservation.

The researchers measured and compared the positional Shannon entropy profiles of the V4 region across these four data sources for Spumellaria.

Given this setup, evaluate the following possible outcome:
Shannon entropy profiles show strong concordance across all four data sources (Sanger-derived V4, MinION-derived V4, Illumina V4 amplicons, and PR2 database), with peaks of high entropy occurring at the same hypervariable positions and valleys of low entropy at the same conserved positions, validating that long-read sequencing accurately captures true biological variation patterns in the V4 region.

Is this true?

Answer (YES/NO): NO